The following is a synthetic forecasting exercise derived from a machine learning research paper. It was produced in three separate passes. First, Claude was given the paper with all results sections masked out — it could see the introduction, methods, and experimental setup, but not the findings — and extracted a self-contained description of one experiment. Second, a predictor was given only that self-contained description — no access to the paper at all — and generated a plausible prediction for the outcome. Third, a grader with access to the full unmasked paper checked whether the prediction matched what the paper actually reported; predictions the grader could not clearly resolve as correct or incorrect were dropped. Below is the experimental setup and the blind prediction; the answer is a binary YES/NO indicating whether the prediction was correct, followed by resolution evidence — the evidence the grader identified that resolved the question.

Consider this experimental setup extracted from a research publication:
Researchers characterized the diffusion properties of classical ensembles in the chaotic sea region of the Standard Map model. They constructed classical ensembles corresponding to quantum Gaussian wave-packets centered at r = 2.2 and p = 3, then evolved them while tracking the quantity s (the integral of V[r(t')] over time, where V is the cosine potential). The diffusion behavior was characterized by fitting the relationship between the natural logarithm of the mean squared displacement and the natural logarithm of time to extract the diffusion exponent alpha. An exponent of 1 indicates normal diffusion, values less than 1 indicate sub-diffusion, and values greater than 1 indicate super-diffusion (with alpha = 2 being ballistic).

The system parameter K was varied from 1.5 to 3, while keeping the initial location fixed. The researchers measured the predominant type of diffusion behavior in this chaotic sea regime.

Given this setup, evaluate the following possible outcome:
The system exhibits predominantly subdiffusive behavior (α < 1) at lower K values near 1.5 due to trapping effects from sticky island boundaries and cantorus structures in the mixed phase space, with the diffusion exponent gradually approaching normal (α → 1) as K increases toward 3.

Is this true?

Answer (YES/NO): NO